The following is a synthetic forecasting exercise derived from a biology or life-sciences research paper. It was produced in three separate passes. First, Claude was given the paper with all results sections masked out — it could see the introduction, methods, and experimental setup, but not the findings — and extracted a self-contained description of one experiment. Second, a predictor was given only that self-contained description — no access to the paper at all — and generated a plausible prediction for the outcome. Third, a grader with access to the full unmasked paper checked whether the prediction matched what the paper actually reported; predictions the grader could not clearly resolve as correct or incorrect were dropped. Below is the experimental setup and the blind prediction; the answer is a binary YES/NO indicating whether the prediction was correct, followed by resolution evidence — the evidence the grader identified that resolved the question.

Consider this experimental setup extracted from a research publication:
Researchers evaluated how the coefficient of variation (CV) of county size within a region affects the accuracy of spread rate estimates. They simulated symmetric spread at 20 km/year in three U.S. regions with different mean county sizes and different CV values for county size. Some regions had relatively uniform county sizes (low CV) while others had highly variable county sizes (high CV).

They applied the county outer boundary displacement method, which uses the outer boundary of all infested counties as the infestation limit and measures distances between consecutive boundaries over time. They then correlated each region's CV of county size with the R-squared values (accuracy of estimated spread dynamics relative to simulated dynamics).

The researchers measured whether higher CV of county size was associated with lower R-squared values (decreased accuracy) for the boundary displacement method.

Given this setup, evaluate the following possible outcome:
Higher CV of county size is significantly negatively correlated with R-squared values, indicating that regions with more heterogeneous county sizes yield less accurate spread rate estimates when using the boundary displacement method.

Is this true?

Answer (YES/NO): YES